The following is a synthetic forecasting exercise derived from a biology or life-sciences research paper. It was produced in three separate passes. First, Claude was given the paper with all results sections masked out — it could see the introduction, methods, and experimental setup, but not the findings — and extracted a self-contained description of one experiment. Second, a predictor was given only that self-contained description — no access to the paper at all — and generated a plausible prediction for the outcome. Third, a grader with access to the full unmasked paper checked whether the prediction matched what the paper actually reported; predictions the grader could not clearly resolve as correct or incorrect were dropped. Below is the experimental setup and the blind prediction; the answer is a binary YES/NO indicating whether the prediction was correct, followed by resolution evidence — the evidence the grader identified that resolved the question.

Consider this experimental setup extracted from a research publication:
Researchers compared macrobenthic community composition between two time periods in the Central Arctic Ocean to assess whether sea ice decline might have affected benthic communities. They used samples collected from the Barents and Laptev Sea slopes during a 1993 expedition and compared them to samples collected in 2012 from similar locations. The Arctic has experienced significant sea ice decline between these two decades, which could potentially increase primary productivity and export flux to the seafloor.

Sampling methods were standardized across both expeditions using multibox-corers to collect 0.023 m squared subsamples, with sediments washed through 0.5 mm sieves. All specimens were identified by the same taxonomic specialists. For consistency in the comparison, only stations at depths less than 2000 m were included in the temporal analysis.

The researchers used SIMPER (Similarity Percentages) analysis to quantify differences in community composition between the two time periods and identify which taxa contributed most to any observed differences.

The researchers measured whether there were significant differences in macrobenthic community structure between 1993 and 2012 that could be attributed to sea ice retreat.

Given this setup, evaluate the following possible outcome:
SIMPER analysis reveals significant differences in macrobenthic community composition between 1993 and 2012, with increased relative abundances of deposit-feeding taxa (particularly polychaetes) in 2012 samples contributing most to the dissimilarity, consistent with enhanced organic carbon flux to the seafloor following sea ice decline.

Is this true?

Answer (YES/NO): NO